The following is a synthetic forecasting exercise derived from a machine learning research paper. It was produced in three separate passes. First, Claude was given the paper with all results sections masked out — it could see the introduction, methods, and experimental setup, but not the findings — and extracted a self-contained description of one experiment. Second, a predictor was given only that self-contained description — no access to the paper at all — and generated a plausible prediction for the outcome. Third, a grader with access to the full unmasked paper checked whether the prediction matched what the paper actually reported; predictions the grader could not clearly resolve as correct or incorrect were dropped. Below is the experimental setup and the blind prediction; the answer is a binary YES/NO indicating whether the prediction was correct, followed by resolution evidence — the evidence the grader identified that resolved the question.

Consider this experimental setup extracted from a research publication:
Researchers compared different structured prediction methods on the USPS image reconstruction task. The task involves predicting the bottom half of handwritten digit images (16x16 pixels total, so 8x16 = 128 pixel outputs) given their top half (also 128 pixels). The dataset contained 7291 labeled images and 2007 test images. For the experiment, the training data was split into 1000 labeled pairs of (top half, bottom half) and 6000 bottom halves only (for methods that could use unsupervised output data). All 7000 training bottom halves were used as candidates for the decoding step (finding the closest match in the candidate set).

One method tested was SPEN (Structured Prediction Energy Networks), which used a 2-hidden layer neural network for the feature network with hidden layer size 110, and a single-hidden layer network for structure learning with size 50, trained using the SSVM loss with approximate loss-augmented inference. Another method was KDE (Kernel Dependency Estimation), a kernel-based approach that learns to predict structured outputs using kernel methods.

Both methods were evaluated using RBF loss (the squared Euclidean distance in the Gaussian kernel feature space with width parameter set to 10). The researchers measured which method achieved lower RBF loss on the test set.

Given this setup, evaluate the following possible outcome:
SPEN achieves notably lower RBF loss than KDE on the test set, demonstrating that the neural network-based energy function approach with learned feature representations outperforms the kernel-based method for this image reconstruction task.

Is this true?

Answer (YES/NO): NO